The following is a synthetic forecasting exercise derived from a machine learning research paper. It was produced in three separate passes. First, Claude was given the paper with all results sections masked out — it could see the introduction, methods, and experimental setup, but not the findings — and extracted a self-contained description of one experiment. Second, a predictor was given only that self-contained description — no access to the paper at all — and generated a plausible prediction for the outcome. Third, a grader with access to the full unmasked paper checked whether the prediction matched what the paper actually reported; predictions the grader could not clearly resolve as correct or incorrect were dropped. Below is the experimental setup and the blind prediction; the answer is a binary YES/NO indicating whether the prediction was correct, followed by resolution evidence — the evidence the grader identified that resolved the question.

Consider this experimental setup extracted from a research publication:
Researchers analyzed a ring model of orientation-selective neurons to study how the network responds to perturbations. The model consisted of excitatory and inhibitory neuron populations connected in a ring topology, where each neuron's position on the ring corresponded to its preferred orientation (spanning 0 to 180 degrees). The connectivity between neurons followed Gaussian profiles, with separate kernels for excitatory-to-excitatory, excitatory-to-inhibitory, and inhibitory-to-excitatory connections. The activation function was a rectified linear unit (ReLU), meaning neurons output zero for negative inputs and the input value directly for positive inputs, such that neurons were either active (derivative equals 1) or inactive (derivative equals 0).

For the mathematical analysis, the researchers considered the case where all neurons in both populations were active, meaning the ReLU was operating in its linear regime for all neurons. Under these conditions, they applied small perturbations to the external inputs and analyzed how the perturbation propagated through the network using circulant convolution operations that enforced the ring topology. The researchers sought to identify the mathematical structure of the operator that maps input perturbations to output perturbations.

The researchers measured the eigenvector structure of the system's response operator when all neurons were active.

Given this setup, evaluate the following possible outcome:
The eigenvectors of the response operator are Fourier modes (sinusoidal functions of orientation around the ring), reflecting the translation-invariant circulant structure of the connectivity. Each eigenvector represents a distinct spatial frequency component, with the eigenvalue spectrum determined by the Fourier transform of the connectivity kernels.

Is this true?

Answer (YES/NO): YES